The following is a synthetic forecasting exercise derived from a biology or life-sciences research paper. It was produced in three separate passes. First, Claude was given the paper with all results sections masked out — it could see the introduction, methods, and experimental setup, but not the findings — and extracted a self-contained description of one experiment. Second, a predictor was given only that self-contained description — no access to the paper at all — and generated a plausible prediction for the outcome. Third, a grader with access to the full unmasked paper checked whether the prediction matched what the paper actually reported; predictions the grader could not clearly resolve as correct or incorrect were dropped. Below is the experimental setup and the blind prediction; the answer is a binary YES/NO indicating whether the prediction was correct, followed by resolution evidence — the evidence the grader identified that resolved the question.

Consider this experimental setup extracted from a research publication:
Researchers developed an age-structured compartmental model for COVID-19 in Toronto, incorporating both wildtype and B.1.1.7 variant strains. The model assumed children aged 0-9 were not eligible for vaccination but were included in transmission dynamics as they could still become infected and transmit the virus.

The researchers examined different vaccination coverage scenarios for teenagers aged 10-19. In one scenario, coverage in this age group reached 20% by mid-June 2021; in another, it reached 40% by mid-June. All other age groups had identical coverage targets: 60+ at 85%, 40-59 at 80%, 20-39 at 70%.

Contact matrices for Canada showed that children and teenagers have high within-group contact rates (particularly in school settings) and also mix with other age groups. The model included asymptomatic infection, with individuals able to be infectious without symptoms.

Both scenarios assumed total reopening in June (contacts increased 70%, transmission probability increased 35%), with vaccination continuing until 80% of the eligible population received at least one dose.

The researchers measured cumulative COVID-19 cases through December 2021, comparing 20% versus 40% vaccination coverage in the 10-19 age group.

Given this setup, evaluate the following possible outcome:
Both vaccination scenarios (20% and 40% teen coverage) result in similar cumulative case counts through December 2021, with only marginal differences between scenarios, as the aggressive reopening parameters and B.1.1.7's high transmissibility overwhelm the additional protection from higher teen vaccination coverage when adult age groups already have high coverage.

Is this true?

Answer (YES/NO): YES